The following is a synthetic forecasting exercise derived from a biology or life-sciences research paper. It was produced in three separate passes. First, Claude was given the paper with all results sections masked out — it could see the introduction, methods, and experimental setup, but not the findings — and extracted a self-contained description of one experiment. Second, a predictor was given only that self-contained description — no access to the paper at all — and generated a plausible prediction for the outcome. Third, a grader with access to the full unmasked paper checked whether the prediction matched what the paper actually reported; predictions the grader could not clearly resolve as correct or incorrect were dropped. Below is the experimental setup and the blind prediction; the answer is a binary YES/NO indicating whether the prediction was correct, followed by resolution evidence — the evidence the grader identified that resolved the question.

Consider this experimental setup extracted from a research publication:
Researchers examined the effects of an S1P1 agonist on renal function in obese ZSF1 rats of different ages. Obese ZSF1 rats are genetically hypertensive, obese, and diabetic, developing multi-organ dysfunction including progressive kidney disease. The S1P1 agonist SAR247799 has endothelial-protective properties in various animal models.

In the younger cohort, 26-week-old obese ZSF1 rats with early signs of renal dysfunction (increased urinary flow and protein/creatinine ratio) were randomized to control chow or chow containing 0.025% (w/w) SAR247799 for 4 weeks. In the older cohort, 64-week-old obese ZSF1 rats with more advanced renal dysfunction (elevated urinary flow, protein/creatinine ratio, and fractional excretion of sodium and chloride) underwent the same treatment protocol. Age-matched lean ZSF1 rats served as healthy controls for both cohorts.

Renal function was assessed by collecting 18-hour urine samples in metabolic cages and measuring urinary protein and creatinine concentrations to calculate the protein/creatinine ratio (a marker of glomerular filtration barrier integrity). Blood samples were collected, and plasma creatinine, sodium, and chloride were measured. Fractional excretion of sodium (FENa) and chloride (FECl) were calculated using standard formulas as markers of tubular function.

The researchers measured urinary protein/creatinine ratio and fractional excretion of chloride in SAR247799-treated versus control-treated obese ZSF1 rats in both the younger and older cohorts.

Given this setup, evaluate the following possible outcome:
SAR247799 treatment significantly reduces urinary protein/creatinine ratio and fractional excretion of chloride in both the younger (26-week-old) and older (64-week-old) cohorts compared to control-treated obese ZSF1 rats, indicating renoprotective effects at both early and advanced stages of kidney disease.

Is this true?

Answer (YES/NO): NO